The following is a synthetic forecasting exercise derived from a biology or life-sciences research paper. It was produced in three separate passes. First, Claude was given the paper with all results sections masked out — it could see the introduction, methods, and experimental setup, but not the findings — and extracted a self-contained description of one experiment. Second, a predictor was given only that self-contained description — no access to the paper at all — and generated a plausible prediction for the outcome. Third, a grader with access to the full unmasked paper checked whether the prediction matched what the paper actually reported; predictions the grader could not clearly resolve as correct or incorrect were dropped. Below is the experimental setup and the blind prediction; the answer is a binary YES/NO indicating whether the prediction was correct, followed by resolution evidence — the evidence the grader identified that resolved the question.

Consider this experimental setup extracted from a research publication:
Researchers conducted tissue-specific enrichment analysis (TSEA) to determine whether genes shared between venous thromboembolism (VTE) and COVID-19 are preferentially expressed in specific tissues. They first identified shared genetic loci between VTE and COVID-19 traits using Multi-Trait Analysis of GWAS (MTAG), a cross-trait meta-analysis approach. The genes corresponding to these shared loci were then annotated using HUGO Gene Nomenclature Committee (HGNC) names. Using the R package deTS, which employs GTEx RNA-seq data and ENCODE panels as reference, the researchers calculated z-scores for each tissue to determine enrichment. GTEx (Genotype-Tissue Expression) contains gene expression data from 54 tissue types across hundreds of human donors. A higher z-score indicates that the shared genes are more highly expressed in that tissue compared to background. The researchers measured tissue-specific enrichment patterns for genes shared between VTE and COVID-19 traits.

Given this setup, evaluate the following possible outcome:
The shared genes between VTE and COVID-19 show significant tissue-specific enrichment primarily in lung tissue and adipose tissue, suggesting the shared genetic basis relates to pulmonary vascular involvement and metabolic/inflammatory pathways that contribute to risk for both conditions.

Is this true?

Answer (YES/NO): NO